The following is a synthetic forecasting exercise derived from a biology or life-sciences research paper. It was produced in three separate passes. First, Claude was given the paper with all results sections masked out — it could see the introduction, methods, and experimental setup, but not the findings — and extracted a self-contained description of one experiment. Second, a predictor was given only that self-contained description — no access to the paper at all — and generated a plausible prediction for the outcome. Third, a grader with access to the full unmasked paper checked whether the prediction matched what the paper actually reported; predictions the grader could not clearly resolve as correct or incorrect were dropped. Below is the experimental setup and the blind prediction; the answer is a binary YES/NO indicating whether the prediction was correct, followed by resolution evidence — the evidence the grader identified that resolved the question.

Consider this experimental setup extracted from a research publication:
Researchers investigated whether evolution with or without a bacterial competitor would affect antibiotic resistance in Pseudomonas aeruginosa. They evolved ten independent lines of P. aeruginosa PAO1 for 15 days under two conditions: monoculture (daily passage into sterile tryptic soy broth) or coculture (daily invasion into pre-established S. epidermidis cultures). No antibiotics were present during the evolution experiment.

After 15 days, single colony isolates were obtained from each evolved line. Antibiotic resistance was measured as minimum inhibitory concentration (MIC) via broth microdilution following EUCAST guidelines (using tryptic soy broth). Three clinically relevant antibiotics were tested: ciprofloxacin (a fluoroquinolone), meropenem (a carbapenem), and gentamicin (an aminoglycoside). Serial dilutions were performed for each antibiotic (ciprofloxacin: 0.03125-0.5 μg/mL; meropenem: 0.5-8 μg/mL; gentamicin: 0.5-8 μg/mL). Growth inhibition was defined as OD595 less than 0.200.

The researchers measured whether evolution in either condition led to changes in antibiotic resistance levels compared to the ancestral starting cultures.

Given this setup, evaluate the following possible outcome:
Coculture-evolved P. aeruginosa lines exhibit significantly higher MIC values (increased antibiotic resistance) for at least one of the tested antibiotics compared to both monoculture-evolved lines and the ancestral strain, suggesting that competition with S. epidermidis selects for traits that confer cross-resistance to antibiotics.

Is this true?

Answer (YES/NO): NO